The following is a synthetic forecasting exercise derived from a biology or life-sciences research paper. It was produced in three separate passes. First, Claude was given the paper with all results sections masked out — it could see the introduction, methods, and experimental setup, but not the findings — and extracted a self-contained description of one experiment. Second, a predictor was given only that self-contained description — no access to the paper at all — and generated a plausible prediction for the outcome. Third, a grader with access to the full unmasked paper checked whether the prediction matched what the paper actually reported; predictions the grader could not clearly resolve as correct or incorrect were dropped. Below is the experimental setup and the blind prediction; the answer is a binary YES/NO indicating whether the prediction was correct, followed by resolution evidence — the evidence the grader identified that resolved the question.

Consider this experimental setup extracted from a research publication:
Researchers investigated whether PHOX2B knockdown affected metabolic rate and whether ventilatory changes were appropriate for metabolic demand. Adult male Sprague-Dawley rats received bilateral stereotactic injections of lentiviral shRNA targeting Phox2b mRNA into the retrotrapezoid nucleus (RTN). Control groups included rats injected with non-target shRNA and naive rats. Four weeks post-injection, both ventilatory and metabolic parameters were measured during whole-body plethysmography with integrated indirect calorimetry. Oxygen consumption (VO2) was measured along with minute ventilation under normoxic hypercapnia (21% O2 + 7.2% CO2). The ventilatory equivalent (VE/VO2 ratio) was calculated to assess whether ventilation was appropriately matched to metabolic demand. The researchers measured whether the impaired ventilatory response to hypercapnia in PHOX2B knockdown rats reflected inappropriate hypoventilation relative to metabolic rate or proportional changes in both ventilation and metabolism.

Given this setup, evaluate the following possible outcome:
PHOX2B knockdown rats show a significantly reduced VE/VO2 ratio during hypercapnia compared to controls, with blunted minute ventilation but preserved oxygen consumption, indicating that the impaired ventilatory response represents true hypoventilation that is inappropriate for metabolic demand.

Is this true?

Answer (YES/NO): YES